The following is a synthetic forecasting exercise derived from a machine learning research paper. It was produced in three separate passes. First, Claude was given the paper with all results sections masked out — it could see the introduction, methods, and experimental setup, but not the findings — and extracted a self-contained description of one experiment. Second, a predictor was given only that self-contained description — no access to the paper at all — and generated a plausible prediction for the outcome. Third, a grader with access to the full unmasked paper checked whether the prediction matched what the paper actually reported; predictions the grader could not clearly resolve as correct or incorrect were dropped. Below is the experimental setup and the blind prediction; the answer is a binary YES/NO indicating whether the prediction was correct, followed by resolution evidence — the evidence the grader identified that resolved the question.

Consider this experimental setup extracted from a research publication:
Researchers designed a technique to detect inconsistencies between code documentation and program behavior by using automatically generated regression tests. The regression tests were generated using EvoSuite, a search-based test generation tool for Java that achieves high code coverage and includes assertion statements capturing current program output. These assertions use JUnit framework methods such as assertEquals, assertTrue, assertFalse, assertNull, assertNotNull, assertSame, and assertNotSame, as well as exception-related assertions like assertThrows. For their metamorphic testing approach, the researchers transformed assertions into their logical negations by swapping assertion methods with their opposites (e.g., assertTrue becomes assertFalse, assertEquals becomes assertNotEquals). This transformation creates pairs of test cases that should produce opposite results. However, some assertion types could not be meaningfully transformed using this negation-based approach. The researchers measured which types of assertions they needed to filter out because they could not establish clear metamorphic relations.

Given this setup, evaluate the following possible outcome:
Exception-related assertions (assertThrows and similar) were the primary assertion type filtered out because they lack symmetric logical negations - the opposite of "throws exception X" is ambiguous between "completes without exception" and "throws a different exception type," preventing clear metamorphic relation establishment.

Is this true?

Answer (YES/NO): YES